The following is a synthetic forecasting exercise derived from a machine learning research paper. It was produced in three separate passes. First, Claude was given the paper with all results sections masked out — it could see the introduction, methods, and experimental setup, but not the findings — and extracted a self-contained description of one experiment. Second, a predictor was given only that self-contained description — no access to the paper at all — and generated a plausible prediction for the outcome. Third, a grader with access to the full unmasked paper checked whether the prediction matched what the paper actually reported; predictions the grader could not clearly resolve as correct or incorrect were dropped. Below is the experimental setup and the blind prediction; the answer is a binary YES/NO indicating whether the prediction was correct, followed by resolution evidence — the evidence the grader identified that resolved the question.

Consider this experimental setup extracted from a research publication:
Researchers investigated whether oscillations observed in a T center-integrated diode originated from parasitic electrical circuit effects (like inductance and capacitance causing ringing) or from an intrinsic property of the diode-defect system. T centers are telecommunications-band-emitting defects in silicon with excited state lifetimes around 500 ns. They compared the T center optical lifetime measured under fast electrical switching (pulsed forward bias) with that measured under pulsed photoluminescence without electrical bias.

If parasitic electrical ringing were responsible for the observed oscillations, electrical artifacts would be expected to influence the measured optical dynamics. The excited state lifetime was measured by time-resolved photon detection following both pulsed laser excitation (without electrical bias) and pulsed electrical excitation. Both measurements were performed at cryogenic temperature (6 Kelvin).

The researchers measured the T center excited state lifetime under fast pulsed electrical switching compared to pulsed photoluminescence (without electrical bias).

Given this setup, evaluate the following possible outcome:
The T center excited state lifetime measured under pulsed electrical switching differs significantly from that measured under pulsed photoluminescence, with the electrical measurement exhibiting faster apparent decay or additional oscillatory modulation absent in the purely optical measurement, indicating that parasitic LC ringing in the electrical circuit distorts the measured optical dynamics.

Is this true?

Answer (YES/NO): NO